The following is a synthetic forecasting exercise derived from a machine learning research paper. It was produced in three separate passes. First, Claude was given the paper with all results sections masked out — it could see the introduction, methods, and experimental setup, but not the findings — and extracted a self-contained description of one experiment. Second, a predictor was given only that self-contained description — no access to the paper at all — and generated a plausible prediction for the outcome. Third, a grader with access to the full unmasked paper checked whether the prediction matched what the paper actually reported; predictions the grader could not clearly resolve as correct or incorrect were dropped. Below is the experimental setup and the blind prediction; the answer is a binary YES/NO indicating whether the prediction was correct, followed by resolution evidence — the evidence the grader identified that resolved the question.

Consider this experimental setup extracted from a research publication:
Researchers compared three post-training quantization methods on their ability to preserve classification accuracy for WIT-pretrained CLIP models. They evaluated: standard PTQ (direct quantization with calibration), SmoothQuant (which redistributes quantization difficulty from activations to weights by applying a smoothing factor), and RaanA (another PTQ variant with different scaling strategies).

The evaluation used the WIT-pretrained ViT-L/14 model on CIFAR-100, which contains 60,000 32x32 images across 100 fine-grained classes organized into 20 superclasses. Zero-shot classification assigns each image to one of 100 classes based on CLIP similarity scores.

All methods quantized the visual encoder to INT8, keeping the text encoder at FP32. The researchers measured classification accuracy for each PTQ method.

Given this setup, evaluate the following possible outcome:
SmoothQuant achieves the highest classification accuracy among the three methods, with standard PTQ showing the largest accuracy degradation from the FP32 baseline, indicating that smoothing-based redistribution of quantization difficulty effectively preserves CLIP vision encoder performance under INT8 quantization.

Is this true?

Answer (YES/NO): YES